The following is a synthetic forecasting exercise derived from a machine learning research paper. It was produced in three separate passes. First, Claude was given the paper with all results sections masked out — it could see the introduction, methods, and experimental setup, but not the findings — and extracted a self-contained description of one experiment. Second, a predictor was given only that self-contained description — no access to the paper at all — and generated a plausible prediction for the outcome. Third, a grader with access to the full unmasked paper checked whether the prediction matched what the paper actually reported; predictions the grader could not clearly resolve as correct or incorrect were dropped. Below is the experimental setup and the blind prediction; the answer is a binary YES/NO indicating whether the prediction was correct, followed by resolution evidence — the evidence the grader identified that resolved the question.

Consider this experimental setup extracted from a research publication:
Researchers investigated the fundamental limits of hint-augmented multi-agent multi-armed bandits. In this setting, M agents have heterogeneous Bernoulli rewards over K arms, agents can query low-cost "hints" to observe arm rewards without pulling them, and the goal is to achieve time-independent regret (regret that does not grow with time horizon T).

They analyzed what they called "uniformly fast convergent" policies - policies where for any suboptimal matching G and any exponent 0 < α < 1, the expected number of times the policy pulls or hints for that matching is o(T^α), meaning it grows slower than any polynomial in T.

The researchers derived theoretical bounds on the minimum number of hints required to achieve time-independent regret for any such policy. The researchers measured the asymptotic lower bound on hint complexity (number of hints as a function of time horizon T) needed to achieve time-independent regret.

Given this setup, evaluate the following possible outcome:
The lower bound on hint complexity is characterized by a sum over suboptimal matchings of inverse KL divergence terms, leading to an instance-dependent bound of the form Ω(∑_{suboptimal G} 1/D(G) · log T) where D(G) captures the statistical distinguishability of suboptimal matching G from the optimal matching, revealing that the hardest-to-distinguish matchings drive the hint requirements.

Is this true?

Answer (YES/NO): NO